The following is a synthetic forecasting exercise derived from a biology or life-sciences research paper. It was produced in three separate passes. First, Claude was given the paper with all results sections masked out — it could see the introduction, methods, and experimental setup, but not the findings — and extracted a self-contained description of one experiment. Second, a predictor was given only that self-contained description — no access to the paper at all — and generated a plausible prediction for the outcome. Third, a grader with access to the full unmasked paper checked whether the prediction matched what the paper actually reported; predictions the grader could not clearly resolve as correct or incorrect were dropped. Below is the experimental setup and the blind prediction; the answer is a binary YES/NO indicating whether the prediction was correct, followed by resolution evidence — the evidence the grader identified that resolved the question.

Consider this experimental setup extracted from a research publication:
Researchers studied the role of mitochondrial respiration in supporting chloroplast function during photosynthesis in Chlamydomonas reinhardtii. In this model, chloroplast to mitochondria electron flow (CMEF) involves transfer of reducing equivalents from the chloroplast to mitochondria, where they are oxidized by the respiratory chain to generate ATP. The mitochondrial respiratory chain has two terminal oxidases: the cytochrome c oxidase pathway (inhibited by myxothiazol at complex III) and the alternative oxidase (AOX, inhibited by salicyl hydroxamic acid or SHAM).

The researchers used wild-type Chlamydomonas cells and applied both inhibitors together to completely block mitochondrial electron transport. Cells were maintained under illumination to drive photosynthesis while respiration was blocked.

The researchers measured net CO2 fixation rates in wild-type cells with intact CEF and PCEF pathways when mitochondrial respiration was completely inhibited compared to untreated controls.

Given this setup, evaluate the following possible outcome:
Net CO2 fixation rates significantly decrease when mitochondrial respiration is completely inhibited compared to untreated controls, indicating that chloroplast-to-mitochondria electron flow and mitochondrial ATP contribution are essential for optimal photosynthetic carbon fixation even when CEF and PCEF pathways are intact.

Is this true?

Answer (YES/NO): NO